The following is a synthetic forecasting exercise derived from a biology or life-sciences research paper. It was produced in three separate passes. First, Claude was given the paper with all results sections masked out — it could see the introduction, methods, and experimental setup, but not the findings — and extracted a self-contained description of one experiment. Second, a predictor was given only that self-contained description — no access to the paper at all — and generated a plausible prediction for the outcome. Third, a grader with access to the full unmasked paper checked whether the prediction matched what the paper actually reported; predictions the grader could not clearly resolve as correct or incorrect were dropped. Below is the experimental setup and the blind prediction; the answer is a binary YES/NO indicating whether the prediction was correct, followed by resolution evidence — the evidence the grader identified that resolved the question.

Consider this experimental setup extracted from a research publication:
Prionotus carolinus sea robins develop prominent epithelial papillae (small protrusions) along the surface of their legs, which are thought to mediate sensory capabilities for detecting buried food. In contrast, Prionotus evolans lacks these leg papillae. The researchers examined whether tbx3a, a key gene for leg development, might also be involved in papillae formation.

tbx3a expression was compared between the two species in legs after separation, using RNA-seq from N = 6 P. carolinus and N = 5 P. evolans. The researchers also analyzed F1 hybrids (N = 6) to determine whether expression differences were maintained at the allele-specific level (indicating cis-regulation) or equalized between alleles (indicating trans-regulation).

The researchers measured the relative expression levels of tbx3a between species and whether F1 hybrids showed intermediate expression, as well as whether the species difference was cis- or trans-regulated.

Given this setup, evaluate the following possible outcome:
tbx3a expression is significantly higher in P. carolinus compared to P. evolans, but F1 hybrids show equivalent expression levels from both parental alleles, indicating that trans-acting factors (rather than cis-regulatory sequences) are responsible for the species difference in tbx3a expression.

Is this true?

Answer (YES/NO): YES